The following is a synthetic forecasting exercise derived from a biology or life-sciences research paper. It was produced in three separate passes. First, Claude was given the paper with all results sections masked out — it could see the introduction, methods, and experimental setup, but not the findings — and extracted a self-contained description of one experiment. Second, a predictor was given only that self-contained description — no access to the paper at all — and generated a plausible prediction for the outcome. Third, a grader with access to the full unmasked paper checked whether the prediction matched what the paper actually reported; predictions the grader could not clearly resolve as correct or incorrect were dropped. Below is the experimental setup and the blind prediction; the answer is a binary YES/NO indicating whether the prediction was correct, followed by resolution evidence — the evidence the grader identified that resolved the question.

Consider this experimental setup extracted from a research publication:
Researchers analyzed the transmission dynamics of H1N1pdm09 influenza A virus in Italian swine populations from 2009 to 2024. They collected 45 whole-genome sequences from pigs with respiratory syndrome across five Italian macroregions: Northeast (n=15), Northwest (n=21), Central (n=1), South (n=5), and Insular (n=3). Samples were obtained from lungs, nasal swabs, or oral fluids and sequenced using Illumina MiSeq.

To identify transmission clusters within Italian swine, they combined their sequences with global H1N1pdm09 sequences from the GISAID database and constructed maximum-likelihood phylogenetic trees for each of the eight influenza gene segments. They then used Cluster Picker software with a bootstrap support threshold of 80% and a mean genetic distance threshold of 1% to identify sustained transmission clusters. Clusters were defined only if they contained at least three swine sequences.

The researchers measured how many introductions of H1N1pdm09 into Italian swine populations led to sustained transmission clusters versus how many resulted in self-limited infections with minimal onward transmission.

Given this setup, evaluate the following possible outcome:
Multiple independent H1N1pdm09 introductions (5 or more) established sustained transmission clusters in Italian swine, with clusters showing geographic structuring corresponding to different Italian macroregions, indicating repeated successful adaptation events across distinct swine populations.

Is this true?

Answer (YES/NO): NO